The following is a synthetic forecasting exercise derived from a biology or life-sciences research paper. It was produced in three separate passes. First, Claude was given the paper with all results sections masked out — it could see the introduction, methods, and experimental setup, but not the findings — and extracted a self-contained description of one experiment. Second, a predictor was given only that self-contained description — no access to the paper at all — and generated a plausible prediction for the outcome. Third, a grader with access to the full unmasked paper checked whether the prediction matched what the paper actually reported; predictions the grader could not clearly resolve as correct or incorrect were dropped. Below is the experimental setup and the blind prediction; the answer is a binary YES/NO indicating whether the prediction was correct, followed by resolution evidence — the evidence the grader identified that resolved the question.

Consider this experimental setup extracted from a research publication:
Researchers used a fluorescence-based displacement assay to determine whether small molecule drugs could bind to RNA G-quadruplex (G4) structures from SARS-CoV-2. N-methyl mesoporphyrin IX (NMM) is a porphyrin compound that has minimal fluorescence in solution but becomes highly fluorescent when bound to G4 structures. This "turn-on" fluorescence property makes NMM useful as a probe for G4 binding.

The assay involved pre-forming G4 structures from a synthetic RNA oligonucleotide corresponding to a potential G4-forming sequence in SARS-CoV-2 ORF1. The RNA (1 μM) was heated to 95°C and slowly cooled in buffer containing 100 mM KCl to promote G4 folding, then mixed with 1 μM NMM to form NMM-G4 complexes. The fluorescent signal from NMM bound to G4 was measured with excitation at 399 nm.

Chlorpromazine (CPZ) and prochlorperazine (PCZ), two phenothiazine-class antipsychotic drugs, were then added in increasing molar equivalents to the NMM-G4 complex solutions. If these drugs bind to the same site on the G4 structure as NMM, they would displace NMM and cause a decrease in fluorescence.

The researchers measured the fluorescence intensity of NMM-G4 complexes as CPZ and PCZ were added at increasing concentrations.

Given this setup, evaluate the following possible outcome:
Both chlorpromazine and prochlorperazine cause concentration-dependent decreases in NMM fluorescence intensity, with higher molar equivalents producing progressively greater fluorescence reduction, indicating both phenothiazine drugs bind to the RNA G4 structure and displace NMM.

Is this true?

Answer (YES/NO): YES